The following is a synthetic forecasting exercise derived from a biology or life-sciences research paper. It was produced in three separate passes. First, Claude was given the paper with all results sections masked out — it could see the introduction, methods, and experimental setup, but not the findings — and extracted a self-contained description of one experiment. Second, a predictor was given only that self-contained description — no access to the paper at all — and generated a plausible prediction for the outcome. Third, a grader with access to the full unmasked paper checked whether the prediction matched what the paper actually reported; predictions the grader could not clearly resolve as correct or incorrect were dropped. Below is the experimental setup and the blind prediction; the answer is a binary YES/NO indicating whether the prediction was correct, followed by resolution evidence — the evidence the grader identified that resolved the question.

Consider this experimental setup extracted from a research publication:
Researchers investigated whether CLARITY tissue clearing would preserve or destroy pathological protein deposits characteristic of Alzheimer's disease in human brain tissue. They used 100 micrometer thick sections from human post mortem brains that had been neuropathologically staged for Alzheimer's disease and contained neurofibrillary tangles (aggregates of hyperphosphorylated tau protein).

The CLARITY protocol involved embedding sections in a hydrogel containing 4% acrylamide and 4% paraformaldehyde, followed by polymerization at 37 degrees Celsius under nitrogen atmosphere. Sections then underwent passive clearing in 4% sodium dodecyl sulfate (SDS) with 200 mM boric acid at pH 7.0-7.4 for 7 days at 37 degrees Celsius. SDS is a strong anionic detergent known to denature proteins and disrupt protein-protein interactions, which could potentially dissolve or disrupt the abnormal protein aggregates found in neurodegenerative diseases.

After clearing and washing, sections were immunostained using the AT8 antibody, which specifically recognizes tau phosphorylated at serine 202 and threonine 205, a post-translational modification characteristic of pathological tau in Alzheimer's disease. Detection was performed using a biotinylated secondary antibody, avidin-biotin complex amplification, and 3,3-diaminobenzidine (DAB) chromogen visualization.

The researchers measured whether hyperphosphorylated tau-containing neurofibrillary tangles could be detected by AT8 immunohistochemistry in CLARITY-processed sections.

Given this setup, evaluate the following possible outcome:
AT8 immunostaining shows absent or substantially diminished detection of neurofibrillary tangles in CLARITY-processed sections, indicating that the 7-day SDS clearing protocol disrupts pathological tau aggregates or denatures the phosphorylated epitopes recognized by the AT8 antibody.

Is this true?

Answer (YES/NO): NO